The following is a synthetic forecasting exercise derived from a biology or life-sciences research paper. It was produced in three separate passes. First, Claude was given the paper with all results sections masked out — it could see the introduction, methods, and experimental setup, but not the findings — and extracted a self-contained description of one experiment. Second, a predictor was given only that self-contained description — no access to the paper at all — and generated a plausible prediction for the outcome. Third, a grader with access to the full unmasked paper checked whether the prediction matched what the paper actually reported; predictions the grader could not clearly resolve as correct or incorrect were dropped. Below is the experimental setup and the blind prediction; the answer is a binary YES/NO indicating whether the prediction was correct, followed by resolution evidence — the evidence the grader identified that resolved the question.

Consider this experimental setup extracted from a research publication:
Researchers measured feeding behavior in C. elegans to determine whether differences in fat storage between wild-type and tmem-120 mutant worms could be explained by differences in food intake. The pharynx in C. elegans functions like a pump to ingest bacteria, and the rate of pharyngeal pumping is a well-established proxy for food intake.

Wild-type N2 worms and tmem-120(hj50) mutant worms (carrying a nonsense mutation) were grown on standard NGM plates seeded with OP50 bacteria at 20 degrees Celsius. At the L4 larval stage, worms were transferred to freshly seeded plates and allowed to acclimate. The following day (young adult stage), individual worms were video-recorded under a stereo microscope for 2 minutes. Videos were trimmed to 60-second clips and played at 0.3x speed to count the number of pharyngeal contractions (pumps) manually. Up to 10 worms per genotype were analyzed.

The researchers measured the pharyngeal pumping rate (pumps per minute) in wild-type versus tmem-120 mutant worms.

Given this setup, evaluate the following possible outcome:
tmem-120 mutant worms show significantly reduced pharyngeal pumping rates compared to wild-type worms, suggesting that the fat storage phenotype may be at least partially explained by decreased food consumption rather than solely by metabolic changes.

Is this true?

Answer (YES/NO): NO